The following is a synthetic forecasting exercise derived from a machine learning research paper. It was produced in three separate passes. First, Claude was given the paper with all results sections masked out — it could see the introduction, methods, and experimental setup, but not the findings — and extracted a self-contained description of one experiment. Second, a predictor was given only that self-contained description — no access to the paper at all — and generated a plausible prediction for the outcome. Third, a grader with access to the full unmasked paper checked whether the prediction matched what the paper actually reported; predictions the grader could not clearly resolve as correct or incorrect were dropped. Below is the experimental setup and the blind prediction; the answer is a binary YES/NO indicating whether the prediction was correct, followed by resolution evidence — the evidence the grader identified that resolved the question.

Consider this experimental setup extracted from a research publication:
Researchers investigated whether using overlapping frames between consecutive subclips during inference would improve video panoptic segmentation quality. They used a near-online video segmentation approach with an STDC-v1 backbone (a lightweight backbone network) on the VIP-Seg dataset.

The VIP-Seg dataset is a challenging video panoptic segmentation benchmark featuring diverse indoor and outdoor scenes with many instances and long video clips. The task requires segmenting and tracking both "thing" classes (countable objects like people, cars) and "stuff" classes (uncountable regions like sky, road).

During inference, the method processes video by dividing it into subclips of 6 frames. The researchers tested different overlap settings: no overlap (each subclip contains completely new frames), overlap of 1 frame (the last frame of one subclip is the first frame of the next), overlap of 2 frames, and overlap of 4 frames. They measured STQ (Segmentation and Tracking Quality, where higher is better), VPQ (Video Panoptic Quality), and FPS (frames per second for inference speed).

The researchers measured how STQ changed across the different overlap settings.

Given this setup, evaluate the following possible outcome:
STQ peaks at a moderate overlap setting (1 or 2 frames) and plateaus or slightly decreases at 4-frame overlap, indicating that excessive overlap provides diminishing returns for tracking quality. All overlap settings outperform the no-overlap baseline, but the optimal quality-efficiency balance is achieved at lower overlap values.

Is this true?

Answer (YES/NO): NO